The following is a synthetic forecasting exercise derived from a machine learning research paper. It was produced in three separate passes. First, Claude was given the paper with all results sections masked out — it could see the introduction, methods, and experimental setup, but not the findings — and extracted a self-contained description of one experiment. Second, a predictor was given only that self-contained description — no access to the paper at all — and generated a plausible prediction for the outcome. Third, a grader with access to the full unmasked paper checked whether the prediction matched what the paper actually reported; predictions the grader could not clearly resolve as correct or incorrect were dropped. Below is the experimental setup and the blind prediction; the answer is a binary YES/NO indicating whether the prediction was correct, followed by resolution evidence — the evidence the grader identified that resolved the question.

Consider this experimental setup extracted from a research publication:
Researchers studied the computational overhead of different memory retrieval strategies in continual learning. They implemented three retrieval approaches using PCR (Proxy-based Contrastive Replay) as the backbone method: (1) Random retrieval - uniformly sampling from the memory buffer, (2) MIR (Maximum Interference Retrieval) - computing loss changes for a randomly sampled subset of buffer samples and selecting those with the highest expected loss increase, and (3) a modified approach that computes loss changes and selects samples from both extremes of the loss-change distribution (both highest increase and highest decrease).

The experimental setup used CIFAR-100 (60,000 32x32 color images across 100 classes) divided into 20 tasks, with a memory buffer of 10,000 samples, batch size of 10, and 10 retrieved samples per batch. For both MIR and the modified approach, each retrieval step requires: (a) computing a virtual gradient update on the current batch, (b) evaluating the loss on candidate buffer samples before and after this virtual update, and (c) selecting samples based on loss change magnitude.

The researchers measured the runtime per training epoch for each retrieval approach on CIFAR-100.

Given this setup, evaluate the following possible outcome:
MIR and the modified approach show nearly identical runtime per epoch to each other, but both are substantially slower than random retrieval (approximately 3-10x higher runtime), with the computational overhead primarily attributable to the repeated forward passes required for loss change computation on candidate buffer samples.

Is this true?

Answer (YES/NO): YES